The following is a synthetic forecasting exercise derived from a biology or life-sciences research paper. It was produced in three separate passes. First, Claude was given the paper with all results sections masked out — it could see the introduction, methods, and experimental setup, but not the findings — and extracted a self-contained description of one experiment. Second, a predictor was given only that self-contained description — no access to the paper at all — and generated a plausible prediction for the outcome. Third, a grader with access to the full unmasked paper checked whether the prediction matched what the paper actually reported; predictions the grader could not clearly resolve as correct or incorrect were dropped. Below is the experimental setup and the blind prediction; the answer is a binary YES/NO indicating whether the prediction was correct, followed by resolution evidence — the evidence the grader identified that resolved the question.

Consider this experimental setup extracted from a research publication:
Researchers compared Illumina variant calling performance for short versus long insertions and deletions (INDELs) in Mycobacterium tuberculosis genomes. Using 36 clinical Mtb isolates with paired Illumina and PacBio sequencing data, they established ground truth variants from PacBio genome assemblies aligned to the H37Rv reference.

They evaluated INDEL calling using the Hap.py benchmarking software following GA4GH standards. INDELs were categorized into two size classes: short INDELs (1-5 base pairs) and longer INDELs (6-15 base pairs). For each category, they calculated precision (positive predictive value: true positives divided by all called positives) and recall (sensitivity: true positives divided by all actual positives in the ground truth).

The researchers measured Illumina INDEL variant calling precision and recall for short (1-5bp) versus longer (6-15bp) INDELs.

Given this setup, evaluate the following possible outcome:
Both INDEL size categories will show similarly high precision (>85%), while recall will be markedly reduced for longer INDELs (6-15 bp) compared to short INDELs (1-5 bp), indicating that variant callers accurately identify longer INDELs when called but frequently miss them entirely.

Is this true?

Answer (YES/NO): YES